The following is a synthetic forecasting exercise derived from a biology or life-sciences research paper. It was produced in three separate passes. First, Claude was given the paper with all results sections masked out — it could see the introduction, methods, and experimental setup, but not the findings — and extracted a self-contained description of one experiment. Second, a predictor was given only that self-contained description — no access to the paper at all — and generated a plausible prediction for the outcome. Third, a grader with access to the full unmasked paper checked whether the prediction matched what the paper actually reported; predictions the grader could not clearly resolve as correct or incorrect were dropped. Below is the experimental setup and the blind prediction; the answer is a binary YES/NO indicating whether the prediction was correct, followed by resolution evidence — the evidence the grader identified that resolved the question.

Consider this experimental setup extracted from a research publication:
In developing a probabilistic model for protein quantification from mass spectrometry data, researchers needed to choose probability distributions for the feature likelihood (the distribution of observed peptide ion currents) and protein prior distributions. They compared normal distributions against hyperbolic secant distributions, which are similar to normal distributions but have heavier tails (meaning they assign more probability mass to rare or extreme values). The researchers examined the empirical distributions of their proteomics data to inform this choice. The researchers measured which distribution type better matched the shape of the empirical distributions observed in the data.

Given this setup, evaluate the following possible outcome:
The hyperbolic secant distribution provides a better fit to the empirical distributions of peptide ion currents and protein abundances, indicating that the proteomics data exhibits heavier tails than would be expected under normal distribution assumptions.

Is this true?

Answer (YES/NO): YES